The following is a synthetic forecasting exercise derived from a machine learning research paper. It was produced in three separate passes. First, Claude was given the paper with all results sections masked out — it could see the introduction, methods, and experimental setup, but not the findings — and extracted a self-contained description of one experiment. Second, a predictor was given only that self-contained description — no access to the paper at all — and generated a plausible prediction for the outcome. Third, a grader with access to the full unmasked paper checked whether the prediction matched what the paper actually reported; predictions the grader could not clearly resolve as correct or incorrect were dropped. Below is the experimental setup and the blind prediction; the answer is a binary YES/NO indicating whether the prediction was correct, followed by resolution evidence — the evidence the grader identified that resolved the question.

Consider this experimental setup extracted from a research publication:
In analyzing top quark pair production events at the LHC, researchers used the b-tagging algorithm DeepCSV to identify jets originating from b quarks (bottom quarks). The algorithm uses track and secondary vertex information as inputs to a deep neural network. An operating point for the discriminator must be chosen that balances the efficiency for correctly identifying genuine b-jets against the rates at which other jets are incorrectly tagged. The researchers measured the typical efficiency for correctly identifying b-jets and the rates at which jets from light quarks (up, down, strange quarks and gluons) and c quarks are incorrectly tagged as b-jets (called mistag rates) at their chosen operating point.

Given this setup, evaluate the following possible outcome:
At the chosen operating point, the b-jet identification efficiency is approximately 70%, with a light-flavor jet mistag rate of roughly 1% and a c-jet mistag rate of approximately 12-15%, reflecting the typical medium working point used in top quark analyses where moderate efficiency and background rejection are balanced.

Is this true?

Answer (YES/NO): NO